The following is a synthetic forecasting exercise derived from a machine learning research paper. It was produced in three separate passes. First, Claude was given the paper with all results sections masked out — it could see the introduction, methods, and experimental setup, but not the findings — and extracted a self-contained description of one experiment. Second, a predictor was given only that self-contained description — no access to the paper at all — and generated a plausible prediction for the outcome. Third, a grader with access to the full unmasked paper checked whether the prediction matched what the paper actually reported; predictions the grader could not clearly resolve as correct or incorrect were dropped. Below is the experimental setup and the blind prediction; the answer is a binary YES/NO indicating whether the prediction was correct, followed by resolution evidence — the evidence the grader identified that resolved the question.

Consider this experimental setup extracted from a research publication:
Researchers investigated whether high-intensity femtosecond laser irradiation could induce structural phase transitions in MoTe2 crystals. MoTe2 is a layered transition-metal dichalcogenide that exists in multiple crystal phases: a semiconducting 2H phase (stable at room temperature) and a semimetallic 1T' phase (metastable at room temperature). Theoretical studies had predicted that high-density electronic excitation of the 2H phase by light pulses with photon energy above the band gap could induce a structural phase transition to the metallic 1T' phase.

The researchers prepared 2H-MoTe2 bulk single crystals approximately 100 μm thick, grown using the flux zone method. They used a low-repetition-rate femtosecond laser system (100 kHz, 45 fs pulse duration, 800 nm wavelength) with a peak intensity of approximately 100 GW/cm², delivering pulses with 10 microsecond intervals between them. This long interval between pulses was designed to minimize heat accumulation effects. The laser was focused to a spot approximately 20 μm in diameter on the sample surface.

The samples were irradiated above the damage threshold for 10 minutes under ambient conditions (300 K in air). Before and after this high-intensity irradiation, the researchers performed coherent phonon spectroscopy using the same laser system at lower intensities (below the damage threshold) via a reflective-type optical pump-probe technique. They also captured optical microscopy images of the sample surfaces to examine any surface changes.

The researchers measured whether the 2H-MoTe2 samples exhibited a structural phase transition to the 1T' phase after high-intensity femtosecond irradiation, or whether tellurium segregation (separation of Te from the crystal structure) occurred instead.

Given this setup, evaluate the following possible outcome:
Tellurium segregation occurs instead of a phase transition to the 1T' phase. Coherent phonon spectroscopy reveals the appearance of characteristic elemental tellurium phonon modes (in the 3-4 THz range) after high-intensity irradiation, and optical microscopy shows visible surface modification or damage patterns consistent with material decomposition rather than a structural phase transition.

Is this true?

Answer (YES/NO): YES